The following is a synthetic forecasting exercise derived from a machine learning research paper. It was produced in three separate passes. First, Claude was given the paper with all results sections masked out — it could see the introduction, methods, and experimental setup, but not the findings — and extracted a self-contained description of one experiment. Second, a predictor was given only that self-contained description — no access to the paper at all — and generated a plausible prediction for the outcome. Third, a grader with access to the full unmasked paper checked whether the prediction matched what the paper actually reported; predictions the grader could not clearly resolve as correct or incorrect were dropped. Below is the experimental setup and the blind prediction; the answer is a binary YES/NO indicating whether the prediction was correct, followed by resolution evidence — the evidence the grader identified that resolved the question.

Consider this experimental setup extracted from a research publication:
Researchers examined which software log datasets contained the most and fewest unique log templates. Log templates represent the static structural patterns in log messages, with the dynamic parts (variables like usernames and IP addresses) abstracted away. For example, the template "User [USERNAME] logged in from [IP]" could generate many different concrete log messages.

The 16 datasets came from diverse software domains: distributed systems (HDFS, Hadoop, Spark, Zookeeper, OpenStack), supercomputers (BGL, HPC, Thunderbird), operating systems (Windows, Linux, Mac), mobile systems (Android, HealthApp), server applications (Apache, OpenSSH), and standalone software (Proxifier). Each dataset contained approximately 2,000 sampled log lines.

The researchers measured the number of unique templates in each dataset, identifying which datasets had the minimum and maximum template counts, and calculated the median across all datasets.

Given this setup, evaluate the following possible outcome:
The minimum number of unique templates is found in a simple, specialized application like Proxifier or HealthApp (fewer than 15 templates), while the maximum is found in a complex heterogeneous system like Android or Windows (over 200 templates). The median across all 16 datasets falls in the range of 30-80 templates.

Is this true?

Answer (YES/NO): NO